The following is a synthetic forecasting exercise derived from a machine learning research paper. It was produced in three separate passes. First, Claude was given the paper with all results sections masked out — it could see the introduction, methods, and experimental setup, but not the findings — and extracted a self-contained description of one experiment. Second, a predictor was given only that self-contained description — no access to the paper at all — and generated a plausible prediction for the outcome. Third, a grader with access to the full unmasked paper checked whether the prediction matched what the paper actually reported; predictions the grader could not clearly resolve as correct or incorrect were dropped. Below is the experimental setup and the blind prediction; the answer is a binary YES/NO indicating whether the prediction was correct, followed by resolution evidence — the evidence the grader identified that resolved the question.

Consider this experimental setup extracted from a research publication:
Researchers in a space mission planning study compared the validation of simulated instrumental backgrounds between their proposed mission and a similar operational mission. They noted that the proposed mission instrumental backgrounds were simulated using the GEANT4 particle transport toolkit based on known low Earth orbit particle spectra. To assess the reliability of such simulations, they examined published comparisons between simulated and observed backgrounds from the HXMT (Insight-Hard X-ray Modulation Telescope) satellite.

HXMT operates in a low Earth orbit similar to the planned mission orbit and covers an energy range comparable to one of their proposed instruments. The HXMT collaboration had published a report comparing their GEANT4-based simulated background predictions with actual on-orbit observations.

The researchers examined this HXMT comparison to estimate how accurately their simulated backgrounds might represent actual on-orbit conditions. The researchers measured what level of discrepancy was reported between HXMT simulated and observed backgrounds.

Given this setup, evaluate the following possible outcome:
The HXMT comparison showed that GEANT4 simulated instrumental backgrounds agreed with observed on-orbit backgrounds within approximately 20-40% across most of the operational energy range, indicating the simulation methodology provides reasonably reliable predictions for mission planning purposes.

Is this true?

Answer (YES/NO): NO